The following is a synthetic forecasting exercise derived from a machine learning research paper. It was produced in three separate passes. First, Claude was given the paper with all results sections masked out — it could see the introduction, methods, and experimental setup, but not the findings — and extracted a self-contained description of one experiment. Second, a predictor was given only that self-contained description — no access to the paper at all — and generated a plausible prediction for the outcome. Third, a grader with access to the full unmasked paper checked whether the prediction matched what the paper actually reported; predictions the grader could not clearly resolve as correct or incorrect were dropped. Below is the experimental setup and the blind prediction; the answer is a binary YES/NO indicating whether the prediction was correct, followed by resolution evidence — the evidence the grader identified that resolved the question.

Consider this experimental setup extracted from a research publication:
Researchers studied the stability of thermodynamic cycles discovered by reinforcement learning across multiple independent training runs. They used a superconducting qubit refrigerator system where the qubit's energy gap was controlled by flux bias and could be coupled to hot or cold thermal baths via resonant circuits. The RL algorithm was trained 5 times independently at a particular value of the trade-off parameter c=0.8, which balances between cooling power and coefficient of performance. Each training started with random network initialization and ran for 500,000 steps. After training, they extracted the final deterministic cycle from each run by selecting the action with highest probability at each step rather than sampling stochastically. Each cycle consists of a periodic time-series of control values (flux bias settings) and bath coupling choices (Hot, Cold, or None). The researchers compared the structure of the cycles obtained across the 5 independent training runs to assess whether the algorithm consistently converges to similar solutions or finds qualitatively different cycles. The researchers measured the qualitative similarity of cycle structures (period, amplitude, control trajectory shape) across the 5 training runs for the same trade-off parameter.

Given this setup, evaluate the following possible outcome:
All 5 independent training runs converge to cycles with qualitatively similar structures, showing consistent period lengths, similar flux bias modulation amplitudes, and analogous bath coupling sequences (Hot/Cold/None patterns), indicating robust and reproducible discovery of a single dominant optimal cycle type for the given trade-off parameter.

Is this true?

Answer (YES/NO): NO